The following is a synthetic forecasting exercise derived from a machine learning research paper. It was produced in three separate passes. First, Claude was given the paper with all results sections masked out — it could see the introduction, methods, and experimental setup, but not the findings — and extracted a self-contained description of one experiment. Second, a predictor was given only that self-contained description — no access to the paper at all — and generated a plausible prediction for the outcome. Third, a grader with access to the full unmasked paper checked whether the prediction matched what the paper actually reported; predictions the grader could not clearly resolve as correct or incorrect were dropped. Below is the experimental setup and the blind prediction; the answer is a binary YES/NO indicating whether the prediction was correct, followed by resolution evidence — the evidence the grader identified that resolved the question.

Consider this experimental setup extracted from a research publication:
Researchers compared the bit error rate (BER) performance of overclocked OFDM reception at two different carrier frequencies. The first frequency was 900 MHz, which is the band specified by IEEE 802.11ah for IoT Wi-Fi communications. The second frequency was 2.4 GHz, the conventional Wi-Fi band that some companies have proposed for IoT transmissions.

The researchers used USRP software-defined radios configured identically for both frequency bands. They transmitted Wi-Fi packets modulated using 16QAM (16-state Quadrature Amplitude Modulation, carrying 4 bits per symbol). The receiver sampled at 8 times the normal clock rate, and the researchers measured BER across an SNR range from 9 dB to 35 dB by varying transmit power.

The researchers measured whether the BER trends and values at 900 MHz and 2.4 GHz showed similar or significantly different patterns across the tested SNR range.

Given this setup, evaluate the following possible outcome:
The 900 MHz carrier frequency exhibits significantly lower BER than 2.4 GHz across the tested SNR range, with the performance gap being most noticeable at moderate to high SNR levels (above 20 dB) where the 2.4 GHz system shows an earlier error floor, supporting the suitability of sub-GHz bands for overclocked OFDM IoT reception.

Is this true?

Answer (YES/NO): NO